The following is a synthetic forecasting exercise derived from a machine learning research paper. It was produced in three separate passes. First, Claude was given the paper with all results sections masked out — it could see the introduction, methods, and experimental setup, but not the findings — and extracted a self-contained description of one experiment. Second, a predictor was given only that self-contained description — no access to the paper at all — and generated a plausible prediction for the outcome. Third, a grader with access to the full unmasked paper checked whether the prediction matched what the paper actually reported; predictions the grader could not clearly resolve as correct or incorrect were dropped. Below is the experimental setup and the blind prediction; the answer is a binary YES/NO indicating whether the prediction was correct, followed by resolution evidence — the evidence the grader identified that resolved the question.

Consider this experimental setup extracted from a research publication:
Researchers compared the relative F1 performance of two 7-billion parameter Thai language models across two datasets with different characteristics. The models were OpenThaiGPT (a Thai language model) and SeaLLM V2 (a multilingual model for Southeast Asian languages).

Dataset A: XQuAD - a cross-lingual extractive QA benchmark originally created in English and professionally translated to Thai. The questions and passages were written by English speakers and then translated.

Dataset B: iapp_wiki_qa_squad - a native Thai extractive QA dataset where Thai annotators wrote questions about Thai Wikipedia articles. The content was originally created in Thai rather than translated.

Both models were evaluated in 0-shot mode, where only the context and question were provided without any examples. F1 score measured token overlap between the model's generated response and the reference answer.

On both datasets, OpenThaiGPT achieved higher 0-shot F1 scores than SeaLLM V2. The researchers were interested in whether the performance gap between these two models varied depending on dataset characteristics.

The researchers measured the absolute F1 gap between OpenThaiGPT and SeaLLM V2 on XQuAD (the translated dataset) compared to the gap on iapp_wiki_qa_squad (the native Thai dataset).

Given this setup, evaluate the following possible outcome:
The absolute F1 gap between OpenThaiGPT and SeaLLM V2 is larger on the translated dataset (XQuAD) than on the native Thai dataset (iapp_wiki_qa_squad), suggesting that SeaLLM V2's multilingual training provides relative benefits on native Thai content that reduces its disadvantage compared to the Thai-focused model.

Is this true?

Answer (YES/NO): NO